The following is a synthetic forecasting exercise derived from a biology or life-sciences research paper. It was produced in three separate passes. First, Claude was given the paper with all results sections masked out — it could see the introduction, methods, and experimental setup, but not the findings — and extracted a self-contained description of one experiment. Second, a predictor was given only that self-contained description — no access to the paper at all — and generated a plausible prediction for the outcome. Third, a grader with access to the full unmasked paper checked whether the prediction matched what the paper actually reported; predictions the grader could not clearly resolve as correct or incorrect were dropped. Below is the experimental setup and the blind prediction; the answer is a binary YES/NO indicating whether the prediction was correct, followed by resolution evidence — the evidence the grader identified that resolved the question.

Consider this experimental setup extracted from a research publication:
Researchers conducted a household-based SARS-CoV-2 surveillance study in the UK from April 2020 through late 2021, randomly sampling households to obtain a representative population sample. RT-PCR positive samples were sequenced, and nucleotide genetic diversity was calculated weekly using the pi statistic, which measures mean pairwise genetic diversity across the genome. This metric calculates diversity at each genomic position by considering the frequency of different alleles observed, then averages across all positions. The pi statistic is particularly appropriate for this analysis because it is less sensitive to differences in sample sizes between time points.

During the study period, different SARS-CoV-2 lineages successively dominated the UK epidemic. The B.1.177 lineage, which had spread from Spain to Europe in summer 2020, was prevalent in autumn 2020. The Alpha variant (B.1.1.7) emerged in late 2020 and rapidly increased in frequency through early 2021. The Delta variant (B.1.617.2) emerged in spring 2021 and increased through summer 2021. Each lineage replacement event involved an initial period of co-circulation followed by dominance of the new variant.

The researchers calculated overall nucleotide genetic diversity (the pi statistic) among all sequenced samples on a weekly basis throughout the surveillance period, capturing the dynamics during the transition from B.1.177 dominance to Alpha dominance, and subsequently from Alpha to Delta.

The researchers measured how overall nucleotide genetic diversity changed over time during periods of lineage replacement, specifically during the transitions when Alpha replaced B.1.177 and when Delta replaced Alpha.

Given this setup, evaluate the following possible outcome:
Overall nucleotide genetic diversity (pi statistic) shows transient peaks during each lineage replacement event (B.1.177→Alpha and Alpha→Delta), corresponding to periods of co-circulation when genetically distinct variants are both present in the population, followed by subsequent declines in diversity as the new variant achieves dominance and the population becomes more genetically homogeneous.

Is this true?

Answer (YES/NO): YES